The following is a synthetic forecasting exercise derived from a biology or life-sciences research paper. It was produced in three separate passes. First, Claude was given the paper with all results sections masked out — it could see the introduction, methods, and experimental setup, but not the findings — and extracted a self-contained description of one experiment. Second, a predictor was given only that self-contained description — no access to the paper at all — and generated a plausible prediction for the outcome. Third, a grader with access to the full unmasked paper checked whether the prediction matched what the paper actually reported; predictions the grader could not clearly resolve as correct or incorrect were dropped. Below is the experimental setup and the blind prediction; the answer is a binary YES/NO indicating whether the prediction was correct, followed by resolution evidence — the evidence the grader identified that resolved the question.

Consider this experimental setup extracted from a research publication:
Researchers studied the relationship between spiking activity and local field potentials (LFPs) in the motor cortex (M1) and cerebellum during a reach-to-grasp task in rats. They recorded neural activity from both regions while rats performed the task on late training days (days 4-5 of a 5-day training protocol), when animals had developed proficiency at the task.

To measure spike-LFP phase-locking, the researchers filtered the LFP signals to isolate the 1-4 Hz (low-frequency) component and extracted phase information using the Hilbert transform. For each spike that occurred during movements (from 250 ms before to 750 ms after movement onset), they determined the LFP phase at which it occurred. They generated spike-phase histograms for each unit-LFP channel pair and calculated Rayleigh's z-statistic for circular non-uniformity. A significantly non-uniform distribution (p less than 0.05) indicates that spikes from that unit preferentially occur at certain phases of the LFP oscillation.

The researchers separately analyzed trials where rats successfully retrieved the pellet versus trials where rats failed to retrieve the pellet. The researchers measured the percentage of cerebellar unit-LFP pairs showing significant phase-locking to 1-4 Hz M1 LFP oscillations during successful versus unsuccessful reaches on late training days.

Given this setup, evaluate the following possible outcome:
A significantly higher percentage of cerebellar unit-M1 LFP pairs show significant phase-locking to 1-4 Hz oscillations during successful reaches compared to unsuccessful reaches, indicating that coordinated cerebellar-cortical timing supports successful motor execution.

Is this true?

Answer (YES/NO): YES